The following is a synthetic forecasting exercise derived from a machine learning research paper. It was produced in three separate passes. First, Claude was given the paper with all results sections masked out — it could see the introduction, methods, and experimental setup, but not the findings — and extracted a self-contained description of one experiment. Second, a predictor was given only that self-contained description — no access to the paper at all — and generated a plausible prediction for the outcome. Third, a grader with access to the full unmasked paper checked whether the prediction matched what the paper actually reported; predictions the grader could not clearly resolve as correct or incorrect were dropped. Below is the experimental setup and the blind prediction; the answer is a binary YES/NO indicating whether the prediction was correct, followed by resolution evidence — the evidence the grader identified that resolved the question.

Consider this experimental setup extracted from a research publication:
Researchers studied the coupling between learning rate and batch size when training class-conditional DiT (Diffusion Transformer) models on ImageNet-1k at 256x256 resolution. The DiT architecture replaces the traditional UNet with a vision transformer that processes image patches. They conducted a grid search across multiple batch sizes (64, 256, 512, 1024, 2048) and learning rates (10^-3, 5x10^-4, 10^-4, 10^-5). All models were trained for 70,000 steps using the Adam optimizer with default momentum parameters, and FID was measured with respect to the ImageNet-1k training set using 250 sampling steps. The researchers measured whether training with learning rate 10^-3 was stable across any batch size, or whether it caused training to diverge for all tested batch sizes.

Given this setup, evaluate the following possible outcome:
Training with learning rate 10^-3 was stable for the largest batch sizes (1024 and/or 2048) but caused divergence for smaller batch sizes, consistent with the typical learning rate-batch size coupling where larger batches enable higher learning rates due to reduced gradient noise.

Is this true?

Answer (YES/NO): NO